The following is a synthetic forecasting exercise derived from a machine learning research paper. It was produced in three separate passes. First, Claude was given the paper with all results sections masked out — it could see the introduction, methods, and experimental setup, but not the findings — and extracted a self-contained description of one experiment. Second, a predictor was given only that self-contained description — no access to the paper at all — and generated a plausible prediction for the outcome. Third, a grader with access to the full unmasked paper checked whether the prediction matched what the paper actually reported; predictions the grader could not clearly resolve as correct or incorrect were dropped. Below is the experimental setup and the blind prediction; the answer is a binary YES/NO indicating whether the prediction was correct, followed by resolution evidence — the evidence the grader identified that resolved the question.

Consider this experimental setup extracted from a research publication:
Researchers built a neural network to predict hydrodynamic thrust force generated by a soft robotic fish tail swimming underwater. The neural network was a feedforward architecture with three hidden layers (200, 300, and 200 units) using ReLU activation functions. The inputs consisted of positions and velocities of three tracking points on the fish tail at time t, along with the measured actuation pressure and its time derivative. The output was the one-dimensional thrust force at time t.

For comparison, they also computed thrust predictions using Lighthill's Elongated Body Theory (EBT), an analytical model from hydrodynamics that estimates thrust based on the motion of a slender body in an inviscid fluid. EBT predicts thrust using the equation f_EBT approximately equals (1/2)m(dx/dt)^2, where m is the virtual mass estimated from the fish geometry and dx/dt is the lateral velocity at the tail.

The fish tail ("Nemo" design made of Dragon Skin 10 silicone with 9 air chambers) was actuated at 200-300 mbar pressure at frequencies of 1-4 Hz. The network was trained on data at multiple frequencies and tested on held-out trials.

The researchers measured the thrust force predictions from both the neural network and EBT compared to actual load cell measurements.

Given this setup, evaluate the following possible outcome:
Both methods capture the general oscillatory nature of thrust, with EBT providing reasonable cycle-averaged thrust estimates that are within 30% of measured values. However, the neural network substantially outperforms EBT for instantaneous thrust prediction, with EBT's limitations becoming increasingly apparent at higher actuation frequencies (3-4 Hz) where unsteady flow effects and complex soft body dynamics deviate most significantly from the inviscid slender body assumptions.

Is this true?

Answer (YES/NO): NO